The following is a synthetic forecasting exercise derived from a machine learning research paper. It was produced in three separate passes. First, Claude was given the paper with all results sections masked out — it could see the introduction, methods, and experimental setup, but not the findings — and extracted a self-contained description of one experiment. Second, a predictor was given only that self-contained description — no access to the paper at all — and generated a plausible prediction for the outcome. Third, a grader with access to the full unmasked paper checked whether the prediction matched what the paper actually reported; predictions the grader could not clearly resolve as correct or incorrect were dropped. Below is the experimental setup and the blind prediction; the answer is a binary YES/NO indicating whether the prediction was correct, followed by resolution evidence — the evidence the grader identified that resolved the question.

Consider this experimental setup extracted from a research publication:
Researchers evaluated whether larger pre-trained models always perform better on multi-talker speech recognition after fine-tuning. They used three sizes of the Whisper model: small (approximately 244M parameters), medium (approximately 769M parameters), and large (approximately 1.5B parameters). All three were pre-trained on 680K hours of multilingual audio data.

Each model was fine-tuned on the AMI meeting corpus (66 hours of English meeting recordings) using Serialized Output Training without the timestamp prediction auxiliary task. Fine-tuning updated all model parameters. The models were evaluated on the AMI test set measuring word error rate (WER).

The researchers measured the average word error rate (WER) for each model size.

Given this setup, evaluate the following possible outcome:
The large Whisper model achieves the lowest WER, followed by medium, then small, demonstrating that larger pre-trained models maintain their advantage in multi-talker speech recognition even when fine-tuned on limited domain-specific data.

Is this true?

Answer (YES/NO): NO